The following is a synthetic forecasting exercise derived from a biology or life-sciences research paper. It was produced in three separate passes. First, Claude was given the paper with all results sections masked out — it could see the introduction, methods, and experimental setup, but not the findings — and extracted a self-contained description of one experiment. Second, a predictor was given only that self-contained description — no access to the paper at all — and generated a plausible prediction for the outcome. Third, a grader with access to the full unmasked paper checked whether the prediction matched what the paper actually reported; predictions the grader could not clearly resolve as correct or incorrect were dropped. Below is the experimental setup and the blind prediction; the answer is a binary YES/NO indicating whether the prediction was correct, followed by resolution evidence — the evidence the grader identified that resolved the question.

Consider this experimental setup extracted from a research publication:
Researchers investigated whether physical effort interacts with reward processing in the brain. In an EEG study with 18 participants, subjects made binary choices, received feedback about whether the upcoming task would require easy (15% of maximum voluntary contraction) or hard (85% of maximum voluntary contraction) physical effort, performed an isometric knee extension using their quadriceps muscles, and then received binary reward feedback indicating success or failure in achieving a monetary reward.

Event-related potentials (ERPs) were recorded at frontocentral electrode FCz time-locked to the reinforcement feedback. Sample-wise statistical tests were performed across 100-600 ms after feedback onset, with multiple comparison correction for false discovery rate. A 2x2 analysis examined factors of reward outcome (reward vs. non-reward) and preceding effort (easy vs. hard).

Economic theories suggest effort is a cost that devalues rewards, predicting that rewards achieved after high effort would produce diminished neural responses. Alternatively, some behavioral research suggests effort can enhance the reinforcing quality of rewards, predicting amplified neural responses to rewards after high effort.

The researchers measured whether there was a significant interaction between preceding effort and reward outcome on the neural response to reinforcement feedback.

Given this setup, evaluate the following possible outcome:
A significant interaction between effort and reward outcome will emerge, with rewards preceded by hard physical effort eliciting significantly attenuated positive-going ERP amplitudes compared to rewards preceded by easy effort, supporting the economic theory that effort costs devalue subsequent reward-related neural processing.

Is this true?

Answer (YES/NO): NO